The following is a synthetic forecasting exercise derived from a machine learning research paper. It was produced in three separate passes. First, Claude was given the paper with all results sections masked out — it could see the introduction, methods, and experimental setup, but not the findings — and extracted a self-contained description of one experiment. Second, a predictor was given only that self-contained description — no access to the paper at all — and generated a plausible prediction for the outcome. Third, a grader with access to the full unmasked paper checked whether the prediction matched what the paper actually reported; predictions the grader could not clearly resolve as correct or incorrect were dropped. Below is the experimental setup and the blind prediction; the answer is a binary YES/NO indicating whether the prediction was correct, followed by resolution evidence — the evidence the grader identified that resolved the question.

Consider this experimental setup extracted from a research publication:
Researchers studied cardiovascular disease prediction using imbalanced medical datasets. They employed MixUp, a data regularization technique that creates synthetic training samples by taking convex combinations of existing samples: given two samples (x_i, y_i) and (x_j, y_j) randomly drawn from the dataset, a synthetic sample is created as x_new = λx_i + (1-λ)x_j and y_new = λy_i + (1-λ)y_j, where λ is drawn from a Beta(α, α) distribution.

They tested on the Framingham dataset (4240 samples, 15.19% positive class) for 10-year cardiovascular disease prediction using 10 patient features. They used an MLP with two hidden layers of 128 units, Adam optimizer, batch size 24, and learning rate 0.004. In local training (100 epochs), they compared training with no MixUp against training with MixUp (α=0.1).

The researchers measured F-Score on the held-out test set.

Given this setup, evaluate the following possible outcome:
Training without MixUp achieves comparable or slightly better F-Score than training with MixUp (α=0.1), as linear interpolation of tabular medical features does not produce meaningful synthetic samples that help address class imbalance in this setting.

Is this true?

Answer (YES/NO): YES